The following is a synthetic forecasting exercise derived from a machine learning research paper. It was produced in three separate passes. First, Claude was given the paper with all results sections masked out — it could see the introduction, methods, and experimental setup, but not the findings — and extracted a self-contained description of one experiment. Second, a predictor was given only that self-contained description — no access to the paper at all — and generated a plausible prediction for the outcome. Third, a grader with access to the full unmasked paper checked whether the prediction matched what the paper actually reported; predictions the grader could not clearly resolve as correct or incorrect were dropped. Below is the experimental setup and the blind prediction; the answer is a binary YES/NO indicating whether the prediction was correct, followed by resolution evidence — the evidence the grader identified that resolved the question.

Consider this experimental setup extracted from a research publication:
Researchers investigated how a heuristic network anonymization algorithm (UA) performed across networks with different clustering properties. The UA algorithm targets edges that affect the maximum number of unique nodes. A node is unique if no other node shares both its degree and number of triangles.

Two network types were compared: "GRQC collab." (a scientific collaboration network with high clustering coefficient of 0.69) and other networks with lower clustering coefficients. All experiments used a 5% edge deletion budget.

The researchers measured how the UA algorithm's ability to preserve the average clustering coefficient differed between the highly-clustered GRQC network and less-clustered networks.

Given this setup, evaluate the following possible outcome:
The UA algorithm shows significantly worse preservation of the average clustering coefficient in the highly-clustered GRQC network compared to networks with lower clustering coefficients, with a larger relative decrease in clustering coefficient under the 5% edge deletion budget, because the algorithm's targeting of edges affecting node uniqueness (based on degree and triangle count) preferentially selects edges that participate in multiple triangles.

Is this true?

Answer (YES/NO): NO